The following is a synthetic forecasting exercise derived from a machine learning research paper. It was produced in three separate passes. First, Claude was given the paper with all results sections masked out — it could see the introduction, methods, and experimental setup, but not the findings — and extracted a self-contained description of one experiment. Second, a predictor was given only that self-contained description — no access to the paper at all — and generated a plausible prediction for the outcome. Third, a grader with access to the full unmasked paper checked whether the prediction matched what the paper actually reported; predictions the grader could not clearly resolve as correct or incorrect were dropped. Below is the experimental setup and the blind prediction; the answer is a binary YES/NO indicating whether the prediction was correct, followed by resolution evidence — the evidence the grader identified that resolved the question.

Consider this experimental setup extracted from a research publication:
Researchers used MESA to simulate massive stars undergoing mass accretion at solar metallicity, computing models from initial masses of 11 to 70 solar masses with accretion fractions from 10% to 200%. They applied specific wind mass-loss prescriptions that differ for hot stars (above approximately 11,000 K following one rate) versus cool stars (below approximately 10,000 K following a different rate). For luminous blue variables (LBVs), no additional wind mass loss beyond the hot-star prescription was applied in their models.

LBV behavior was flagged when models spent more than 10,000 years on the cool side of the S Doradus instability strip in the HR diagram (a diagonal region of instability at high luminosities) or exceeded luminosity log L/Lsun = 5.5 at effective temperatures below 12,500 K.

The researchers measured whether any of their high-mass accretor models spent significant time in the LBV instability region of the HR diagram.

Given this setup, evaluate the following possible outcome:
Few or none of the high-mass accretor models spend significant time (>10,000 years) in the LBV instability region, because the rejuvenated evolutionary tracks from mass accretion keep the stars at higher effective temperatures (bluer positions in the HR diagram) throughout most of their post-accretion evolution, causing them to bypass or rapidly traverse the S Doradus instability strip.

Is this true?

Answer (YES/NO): NO